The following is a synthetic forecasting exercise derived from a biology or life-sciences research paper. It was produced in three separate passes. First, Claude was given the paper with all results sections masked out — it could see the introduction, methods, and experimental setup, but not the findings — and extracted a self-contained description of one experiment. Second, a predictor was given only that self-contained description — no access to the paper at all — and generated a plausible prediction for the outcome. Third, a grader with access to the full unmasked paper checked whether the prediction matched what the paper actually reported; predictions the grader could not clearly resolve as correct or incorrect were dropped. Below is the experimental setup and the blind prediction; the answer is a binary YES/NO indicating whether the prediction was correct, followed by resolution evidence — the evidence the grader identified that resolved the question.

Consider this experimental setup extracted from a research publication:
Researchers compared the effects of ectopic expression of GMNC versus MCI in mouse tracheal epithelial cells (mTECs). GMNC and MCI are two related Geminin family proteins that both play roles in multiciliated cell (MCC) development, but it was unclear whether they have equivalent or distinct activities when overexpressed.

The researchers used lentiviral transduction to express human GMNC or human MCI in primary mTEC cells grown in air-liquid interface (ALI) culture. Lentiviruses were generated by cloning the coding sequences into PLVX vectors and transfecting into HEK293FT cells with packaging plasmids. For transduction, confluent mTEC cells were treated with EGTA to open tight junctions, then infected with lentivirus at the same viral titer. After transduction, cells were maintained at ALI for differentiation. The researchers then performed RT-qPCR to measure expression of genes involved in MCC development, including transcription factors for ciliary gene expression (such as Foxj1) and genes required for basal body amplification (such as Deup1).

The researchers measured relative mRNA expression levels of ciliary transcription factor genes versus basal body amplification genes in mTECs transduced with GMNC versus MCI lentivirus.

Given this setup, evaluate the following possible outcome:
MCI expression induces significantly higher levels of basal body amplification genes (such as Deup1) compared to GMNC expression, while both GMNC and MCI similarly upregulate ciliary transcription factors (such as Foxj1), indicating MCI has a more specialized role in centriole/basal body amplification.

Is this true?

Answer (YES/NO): YES